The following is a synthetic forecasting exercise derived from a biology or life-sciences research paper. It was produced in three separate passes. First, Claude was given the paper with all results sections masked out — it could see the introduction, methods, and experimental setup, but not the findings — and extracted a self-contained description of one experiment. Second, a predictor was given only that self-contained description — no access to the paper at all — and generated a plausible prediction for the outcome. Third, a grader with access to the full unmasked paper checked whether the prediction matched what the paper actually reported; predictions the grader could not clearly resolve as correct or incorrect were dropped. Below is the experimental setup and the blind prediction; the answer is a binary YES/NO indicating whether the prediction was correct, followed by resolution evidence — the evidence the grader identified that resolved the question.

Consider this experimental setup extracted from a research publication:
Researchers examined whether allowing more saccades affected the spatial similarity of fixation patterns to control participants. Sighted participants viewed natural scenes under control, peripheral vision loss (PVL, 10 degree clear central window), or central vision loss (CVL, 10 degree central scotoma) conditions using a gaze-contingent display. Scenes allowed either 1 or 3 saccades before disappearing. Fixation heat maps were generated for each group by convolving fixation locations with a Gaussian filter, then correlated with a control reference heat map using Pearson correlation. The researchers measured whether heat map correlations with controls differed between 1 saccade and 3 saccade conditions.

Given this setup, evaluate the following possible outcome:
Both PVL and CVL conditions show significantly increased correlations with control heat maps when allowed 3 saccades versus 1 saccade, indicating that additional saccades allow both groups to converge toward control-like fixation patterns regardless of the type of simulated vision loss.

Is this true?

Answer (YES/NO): NO